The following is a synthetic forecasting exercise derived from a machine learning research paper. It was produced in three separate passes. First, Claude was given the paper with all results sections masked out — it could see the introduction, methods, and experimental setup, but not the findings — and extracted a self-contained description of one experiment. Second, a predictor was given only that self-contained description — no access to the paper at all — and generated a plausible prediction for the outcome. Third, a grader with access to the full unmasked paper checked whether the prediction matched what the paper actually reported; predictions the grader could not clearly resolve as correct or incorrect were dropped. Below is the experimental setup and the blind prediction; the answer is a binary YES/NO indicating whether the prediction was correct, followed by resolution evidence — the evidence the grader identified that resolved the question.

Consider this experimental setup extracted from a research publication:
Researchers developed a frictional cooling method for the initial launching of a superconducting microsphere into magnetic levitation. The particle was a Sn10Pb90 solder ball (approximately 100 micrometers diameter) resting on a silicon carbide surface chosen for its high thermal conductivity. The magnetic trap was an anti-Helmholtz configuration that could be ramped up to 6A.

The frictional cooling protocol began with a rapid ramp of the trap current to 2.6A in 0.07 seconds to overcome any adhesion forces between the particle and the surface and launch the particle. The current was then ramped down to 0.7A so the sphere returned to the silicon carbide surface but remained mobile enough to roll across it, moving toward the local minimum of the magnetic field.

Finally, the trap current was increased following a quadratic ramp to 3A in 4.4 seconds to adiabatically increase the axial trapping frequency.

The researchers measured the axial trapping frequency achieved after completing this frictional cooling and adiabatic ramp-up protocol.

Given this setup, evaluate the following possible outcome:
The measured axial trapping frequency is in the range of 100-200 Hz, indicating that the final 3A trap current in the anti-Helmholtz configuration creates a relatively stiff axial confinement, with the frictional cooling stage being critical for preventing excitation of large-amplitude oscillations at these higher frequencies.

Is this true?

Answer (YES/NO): YES